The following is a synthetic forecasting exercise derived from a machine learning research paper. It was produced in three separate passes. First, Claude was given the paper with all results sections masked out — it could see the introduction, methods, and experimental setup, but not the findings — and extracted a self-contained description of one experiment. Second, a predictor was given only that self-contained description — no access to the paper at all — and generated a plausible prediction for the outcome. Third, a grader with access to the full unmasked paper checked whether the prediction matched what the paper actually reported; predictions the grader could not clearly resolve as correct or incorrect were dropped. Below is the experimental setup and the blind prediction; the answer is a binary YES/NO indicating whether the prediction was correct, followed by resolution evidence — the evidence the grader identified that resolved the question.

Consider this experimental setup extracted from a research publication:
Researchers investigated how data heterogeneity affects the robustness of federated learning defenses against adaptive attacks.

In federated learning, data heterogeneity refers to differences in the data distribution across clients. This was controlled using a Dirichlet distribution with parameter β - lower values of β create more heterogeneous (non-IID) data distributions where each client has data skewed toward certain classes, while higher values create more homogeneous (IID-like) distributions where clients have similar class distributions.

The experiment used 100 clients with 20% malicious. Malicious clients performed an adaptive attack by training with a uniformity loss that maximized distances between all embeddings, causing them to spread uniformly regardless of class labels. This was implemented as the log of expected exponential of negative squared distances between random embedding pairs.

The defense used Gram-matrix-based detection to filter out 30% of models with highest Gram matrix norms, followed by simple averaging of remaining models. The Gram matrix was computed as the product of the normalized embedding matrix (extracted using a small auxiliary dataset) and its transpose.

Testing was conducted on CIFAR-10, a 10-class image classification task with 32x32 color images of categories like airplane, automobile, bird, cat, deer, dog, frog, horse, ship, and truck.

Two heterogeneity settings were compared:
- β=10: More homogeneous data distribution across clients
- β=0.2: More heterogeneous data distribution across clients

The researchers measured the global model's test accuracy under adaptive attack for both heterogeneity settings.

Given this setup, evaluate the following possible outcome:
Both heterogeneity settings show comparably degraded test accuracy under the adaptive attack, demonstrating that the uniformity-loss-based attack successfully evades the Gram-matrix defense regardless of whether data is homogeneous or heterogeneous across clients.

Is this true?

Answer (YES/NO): NO